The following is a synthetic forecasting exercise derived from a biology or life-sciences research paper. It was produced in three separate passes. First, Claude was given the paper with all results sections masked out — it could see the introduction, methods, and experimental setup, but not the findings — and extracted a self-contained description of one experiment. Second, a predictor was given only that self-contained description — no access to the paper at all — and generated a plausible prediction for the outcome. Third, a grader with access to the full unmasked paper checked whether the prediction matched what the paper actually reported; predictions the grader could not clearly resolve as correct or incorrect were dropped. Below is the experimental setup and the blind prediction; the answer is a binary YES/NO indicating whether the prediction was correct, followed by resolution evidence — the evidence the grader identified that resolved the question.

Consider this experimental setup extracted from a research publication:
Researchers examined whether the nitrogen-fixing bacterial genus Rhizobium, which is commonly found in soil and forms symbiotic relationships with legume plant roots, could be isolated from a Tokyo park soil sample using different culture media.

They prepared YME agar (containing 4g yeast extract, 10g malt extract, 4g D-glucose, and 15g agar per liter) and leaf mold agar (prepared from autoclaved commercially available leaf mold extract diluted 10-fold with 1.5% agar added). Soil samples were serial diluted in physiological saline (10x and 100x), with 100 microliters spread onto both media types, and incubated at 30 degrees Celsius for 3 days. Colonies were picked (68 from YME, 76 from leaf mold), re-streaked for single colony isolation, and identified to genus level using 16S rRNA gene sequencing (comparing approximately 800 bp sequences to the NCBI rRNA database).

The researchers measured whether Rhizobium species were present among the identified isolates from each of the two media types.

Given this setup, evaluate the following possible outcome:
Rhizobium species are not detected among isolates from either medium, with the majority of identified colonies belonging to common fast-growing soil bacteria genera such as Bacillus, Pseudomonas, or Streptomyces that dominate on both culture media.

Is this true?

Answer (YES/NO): NO